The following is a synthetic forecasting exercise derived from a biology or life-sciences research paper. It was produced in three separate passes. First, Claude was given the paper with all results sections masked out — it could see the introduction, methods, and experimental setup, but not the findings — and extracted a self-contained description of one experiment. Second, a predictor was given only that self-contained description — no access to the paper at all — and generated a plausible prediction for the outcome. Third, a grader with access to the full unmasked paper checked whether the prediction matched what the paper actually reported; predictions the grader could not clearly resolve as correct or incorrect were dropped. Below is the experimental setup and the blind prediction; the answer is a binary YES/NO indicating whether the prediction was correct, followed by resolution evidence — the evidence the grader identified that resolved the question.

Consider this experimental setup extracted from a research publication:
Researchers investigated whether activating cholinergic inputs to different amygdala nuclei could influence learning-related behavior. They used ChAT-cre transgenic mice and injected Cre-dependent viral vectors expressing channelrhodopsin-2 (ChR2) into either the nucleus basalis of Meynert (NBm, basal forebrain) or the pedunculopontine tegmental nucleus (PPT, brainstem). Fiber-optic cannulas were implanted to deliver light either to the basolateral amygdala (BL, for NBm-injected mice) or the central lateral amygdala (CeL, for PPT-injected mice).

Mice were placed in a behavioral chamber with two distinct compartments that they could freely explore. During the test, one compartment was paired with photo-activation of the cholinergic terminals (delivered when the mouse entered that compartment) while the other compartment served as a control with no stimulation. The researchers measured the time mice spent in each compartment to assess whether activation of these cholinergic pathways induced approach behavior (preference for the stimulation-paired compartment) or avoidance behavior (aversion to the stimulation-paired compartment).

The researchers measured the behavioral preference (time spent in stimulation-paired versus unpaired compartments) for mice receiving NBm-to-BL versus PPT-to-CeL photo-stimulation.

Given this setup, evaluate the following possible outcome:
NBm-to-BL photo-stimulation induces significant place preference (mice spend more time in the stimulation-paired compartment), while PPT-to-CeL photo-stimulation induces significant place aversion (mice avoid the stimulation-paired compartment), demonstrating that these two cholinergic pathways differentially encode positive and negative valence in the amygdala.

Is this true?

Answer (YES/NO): YES